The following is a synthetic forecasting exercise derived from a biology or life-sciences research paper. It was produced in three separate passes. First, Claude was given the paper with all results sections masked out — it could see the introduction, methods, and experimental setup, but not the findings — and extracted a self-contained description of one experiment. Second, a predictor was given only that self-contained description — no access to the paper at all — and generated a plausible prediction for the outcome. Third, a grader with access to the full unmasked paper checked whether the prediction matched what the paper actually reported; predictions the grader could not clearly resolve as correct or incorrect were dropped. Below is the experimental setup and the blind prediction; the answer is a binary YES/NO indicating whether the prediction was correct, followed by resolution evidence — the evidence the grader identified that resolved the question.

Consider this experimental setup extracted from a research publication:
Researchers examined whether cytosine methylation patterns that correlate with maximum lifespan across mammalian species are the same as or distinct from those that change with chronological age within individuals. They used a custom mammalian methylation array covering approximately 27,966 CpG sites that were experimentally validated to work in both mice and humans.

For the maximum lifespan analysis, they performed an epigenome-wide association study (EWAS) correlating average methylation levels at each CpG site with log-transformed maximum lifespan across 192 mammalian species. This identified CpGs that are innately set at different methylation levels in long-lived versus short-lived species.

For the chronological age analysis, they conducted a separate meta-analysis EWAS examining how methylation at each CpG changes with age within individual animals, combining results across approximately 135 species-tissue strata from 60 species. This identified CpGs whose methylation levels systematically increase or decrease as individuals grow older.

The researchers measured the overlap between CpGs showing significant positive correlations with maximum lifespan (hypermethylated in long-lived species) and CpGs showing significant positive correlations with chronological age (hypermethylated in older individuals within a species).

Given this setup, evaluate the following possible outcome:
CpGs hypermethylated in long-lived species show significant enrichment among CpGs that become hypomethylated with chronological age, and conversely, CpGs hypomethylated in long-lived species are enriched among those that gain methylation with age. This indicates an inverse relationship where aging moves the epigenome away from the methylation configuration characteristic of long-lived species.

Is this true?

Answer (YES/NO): NO